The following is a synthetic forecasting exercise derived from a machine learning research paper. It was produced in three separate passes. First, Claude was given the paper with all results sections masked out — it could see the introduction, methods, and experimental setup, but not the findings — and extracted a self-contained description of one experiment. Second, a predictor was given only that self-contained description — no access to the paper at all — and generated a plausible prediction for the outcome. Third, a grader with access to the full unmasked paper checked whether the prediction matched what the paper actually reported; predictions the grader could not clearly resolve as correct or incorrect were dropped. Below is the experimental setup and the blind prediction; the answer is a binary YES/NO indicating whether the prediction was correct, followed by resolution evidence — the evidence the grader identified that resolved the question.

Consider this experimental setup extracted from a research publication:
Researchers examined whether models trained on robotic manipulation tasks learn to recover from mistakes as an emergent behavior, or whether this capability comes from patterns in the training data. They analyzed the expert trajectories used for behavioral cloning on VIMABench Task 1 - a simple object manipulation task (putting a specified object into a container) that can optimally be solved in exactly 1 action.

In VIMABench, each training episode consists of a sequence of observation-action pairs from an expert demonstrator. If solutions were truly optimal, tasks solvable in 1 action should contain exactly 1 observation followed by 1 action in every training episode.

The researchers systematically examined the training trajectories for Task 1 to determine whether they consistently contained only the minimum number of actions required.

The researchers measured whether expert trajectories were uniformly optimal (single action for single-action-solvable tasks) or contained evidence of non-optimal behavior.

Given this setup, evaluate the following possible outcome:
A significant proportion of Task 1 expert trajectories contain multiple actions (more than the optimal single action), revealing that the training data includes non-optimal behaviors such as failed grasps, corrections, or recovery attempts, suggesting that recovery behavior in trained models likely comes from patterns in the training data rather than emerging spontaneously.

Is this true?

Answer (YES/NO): YES